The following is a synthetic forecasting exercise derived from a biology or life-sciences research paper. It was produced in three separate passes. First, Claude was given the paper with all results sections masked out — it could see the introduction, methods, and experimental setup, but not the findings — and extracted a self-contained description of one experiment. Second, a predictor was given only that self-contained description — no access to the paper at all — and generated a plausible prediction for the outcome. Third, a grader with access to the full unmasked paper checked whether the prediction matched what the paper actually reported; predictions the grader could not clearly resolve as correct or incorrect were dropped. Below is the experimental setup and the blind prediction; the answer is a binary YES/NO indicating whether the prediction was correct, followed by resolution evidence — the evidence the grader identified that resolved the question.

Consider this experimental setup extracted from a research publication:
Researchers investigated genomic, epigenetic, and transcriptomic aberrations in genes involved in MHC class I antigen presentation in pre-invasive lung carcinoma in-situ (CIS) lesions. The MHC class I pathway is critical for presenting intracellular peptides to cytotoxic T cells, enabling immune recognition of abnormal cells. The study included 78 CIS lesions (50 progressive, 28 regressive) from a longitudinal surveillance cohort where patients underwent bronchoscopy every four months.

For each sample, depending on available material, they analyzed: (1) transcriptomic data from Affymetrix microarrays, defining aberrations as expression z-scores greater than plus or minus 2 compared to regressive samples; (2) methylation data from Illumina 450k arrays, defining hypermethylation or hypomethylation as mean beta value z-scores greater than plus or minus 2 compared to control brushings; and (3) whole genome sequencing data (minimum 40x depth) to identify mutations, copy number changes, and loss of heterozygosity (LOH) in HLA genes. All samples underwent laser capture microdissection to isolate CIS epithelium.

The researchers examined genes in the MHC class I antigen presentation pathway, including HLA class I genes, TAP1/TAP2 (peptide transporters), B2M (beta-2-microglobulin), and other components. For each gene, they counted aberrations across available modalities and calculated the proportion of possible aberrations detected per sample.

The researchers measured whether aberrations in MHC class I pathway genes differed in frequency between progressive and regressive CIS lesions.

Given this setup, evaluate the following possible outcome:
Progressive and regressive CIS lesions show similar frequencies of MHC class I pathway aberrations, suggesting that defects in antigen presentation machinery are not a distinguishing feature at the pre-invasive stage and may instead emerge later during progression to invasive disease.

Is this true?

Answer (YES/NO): NO